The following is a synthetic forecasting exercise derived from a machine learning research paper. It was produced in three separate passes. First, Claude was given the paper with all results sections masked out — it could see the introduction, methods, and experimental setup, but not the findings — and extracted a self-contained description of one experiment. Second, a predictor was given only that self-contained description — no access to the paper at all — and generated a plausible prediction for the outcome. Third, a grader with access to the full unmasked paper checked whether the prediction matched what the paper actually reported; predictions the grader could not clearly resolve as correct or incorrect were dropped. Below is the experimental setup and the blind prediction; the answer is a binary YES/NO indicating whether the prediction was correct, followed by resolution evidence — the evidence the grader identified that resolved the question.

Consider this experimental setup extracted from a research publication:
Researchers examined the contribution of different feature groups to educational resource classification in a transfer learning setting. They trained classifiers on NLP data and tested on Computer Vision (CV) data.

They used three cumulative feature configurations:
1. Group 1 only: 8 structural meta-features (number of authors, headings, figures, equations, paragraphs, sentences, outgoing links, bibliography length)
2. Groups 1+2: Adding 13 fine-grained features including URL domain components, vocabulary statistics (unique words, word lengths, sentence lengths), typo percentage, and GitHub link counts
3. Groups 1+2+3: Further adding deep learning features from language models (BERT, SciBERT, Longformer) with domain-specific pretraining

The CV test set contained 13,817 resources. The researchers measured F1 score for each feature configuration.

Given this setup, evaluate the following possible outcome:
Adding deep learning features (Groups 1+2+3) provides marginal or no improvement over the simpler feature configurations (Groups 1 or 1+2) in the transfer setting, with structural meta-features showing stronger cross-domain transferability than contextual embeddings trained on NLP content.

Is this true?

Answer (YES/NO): NO